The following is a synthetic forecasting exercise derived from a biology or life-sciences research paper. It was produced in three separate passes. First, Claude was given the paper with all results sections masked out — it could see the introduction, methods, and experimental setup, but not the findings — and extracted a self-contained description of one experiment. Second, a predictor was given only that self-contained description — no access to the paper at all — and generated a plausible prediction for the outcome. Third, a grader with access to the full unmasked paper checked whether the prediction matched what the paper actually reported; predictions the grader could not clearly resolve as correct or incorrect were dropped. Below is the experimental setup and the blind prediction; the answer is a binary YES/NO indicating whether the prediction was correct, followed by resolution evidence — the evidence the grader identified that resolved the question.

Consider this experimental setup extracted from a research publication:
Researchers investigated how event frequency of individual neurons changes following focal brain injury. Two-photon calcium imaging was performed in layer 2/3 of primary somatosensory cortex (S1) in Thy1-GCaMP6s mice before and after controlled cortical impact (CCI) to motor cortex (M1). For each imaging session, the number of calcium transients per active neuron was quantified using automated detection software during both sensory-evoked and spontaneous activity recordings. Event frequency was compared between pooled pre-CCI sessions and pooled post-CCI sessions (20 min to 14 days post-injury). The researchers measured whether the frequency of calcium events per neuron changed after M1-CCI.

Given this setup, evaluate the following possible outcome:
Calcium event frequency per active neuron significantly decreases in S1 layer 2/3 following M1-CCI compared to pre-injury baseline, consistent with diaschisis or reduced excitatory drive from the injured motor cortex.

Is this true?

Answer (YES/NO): NO